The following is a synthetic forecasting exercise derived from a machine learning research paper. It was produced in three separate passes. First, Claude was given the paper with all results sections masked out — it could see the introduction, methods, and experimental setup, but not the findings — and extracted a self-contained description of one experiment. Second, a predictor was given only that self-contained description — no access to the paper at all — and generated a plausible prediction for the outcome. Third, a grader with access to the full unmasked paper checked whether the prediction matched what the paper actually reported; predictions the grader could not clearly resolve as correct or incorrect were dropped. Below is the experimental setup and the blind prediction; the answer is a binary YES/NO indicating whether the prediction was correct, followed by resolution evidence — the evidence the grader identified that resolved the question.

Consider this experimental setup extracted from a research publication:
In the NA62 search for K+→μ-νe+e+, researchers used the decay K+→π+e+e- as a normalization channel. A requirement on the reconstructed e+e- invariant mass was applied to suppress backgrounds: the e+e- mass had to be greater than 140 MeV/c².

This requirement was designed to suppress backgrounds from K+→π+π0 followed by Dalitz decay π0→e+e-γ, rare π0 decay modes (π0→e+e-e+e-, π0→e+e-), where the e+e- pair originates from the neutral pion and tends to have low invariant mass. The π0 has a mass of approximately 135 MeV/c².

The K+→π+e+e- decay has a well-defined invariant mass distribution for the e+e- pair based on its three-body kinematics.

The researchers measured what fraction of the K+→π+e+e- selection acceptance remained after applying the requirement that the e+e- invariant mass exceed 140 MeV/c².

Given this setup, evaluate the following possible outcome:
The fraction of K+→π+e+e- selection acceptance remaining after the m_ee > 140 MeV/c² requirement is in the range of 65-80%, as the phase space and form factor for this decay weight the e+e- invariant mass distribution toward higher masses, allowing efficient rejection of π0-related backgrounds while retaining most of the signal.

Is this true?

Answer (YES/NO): YES